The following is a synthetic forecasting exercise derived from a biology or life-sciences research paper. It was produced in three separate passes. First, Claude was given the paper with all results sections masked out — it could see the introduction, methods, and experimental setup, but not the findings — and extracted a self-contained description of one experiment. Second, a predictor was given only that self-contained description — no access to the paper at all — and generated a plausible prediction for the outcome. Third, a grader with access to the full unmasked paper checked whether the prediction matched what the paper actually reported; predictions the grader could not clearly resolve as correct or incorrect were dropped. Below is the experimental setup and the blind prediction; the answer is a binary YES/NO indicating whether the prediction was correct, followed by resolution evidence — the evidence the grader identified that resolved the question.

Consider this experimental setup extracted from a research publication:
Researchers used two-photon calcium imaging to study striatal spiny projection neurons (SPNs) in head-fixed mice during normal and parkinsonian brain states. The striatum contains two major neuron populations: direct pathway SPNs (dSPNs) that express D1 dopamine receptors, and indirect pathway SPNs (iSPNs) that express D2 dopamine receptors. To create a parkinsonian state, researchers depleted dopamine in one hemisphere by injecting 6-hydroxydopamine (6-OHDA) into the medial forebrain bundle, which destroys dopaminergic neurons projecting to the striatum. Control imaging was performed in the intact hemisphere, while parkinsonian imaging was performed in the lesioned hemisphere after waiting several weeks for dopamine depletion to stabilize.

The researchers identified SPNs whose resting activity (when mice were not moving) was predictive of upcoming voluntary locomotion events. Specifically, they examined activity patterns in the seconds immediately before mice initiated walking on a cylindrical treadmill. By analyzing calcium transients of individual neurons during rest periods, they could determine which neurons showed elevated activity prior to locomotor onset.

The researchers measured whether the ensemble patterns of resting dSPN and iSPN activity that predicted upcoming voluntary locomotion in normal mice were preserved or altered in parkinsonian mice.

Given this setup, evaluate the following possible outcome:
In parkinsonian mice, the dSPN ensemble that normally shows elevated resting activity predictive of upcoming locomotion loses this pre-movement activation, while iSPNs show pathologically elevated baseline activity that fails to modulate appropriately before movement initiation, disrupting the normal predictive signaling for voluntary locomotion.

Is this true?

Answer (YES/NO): NO